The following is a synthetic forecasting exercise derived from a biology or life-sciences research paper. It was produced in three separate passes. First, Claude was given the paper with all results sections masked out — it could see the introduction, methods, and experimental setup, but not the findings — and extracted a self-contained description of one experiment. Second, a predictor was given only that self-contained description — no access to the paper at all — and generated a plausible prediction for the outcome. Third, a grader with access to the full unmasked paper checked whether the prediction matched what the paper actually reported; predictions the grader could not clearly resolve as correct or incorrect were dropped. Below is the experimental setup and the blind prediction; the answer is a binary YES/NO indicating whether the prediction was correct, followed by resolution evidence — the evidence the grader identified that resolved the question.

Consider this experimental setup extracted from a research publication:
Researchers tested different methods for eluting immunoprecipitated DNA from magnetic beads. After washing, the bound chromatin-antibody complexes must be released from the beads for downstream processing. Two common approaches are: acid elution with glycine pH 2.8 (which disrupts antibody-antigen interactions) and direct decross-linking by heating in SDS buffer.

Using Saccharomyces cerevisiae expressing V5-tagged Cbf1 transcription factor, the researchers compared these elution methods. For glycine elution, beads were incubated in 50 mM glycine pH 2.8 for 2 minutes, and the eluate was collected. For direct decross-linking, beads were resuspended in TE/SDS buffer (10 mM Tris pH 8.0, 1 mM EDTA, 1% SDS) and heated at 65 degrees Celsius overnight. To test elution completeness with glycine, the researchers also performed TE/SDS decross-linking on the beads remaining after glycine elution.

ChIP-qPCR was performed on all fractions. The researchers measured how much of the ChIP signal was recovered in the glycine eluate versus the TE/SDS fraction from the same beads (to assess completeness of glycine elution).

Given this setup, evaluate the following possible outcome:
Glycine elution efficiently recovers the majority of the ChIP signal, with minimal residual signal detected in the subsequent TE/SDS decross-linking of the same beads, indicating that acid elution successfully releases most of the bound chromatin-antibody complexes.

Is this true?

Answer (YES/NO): NO